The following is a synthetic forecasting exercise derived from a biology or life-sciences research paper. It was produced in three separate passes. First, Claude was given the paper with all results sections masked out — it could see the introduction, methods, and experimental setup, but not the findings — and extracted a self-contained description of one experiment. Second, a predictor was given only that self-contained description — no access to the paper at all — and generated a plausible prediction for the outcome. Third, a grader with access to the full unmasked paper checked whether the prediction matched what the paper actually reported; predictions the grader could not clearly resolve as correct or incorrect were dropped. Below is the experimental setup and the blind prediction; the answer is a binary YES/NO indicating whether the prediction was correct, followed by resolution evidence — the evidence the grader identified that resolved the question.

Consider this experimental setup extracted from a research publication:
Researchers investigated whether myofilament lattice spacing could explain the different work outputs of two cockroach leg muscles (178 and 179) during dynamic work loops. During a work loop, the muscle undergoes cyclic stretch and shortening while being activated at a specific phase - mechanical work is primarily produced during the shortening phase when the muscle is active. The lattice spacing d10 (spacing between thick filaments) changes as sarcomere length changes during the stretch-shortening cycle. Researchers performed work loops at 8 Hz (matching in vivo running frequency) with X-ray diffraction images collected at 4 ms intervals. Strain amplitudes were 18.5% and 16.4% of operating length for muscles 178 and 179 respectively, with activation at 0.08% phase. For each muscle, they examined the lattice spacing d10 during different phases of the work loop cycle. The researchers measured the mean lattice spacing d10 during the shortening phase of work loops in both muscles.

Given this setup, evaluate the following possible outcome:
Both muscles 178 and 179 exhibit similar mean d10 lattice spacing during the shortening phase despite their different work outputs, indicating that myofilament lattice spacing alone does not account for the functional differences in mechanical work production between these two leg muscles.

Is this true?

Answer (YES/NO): NO